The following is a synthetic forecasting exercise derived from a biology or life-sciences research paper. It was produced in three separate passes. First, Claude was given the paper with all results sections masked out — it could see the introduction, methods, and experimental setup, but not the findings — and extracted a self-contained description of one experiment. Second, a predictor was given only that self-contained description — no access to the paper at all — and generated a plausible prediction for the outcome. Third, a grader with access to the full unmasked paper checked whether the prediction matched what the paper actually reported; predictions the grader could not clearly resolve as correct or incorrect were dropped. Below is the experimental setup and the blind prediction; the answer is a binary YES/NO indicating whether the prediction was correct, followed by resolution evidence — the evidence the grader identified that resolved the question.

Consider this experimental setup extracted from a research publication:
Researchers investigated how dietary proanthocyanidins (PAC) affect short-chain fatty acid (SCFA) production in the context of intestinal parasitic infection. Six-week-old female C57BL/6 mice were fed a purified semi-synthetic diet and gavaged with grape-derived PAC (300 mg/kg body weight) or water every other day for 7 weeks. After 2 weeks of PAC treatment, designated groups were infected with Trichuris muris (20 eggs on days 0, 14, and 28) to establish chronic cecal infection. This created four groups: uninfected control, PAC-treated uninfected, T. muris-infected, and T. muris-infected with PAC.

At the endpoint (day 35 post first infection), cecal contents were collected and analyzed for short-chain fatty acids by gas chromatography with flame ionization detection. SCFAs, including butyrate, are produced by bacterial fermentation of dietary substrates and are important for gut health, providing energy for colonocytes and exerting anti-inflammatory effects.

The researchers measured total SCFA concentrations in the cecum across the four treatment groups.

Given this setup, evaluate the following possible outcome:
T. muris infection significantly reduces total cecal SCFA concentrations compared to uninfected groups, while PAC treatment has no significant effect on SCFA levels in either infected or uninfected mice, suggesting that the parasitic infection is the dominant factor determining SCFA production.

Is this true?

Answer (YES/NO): NO